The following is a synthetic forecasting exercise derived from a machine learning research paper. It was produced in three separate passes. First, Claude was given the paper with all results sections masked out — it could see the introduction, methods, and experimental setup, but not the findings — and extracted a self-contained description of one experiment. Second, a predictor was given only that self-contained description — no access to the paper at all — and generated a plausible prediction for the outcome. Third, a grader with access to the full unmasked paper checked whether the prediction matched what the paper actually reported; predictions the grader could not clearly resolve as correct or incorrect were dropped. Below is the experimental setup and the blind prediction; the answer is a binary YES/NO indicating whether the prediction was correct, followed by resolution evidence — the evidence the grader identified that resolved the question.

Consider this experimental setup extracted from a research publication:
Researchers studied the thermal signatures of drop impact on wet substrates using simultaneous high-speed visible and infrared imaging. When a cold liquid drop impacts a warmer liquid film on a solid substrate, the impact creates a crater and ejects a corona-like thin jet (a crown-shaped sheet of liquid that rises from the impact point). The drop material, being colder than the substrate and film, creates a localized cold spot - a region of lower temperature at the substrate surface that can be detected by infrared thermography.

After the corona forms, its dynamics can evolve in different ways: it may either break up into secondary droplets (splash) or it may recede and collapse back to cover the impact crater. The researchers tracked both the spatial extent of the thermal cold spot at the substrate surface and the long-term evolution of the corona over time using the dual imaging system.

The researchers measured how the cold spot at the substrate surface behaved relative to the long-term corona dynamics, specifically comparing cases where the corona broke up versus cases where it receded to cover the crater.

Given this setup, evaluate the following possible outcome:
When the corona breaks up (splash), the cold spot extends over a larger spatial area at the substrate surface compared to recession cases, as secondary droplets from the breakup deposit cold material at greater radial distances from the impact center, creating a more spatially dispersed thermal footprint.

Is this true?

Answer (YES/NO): NO